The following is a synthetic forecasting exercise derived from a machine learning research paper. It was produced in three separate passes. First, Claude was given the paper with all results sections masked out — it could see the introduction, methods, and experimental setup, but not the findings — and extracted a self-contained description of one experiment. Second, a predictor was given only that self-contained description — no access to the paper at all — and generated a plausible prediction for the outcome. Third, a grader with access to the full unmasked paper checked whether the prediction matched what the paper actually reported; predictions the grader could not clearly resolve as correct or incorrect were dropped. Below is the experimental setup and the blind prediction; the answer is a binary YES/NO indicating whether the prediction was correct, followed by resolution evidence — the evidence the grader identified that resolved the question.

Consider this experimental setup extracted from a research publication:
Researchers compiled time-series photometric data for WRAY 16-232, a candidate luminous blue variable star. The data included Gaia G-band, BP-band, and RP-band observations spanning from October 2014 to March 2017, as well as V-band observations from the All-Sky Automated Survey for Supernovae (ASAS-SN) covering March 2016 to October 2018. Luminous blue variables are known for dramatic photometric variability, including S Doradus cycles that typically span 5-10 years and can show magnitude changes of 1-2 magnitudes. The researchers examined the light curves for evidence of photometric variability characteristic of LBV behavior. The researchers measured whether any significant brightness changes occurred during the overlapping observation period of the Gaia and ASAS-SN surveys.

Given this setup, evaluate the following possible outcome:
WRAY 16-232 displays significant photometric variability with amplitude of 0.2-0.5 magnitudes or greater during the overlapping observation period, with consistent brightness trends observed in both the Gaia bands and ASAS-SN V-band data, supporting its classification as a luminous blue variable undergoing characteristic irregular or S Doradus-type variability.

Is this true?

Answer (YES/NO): YES